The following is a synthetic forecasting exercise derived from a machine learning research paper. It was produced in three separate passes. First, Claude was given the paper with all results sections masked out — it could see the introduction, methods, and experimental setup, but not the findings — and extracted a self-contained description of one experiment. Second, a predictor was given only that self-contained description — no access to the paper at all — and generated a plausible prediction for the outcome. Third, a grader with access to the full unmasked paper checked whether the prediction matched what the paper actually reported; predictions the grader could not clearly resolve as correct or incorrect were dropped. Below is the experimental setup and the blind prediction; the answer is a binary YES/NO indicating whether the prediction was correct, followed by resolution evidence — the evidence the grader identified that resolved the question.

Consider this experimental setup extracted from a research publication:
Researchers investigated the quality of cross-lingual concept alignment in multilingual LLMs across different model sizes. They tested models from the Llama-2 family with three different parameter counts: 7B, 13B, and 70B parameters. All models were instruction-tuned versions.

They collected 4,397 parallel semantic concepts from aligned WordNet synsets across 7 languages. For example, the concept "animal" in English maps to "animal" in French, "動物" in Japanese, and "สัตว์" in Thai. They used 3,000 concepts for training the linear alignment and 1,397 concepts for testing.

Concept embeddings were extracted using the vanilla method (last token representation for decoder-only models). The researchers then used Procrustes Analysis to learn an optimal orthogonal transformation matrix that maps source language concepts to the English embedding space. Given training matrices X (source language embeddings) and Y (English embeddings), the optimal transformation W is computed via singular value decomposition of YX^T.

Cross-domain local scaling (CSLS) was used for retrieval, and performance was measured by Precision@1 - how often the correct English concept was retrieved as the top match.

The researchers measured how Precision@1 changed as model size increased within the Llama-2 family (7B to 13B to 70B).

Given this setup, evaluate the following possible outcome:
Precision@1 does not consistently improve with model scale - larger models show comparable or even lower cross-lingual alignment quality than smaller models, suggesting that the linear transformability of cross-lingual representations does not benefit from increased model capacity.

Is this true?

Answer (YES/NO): NO